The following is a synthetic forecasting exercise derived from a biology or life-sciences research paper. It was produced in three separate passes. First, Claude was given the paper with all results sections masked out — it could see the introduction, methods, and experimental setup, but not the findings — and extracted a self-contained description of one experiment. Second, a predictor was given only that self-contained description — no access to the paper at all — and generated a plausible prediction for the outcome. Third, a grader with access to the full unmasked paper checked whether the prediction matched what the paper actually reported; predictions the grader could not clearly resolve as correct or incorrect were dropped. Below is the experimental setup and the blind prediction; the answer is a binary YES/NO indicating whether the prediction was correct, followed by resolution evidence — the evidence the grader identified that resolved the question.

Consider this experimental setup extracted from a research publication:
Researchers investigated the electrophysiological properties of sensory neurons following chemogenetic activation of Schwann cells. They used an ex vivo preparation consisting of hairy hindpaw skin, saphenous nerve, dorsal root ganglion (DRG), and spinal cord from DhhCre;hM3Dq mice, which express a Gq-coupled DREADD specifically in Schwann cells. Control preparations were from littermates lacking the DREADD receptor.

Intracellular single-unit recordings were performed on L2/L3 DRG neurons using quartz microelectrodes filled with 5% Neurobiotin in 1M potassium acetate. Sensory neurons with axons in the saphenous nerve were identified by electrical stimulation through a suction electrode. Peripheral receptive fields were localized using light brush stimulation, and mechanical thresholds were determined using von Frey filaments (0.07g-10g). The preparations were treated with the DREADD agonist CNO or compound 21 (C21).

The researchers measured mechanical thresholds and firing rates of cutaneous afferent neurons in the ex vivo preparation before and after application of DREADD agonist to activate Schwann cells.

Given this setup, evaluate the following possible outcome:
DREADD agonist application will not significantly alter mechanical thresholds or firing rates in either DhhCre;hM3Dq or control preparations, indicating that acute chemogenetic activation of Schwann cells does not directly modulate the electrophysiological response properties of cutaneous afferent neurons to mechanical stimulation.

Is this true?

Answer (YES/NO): NO